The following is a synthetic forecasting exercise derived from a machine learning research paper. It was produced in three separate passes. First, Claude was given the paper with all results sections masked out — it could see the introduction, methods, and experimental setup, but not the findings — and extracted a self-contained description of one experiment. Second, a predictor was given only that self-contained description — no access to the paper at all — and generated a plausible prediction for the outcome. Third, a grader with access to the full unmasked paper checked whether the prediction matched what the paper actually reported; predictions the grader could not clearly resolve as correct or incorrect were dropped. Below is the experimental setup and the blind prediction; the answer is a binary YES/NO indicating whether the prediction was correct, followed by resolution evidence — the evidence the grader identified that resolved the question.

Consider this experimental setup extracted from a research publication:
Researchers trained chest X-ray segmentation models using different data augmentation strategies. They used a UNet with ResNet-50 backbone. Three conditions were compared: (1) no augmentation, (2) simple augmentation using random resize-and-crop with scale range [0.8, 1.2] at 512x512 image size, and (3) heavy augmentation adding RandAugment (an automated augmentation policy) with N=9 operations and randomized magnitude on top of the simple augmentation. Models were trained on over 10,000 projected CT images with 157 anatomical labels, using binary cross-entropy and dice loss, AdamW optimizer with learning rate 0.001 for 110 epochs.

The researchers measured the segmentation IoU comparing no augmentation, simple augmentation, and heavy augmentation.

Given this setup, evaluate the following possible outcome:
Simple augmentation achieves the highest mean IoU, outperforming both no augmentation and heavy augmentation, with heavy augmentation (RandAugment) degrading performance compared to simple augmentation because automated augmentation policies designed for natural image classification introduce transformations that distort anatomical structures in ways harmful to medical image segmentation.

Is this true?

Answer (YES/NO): NO